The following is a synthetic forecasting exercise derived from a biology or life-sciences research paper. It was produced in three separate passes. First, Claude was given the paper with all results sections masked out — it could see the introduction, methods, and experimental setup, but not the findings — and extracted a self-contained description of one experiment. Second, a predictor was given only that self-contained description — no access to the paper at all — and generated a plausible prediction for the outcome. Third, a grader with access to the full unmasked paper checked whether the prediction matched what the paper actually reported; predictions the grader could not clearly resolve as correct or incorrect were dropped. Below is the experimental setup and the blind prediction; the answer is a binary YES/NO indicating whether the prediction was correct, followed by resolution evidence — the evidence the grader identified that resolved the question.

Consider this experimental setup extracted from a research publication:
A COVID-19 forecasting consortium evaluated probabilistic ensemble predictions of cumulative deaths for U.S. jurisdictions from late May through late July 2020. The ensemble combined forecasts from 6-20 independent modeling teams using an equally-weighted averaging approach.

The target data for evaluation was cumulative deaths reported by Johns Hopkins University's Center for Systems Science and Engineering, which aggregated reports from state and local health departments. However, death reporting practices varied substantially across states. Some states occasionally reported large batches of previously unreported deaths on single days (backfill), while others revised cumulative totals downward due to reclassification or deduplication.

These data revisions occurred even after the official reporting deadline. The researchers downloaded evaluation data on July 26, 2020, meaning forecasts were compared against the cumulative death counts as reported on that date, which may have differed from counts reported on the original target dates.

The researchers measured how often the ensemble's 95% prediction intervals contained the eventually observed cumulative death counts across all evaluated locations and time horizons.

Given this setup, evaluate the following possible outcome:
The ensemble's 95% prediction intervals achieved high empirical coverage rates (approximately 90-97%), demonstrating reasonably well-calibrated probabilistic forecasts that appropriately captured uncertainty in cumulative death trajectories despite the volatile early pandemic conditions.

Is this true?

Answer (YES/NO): YES